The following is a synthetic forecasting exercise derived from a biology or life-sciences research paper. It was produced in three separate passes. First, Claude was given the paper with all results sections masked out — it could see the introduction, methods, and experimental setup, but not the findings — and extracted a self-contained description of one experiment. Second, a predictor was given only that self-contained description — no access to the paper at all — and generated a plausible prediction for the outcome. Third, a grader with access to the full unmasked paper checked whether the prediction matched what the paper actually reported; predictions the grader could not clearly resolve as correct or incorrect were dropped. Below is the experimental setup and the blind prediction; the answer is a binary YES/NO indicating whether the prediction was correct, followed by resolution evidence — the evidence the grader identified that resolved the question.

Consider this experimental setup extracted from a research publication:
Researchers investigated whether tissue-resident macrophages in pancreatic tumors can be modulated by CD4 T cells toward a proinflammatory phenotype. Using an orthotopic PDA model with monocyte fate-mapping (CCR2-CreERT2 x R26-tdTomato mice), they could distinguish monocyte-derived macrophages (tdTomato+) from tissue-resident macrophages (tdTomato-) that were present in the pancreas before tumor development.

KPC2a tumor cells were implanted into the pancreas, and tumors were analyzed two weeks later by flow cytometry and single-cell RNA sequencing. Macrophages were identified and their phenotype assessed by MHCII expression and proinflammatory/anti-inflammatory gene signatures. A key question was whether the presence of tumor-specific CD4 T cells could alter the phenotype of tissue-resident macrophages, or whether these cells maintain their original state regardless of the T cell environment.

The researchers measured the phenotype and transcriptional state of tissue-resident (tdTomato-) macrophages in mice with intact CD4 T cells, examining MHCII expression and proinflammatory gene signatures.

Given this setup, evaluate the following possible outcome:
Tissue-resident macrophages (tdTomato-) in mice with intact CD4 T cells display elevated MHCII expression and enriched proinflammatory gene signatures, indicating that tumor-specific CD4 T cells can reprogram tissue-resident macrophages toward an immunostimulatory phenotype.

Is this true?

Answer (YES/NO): NO